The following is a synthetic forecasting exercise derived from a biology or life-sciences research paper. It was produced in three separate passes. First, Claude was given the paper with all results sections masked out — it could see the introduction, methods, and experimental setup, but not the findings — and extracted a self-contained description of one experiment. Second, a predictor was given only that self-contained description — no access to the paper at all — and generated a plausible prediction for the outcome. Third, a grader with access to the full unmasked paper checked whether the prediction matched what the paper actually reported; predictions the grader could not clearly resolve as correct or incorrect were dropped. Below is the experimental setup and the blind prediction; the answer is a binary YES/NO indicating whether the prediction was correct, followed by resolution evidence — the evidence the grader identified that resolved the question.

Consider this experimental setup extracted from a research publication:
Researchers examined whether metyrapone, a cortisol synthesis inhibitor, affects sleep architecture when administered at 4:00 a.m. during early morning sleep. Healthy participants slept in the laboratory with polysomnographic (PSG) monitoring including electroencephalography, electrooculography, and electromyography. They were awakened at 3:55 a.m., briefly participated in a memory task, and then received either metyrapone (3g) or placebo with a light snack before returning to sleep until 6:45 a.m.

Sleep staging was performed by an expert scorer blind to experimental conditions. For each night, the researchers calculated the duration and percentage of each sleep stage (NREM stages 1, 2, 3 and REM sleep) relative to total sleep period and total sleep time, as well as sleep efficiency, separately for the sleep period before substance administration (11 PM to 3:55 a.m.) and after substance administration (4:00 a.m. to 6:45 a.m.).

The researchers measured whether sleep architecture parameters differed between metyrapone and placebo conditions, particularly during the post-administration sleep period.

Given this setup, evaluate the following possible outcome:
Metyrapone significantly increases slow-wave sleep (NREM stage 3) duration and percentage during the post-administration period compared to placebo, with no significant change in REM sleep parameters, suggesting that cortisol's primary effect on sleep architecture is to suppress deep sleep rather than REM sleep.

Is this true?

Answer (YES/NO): NO